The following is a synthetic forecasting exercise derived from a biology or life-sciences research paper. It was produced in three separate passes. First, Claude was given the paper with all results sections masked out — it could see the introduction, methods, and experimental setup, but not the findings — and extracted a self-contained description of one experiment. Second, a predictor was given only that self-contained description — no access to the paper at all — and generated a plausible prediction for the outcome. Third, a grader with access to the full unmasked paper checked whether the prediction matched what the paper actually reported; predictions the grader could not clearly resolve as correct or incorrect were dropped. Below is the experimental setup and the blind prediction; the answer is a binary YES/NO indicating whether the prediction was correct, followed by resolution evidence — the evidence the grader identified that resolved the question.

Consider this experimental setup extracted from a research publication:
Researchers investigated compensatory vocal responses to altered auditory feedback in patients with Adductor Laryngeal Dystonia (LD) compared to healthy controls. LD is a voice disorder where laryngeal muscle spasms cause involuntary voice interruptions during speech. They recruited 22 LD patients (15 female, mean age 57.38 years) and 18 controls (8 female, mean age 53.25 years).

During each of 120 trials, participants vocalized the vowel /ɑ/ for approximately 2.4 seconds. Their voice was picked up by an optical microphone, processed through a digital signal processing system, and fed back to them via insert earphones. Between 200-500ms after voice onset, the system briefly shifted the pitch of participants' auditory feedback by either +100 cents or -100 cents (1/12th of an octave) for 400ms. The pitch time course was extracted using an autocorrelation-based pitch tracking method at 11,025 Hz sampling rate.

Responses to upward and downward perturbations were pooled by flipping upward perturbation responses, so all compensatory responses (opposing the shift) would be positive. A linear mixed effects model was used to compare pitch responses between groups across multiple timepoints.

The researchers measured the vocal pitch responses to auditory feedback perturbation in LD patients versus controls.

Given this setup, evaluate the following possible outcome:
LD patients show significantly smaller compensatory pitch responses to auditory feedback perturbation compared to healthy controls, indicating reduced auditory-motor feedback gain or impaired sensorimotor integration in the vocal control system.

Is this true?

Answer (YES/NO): NO